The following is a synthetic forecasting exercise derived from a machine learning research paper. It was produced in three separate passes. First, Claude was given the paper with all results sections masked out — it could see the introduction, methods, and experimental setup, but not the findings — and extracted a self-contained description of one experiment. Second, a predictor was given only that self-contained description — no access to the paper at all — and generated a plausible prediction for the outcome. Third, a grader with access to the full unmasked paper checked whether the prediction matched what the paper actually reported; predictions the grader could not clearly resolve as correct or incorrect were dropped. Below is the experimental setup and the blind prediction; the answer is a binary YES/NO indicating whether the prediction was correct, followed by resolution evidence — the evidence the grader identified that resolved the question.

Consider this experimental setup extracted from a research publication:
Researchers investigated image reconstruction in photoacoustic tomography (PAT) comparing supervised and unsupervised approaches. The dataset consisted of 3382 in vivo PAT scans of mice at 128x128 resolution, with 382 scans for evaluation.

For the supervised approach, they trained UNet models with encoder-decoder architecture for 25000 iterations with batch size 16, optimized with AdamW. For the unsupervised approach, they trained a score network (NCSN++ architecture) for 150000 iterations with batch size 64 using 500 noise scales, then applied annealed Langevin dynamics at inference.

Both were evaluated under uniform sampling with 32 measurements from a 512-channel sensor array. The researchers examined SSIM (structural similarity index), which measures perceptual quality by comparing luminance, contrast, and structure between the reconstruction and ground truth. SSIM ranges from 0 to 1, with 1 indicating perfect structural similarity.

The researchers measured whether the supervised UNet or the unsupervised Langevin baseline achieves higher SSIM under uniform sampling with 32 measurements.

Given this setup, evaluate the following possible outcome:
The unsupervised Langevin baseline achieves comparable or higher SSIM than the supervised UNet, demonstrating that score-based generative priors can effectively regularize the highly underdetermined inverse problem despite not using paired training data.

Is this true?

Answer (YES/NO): NO